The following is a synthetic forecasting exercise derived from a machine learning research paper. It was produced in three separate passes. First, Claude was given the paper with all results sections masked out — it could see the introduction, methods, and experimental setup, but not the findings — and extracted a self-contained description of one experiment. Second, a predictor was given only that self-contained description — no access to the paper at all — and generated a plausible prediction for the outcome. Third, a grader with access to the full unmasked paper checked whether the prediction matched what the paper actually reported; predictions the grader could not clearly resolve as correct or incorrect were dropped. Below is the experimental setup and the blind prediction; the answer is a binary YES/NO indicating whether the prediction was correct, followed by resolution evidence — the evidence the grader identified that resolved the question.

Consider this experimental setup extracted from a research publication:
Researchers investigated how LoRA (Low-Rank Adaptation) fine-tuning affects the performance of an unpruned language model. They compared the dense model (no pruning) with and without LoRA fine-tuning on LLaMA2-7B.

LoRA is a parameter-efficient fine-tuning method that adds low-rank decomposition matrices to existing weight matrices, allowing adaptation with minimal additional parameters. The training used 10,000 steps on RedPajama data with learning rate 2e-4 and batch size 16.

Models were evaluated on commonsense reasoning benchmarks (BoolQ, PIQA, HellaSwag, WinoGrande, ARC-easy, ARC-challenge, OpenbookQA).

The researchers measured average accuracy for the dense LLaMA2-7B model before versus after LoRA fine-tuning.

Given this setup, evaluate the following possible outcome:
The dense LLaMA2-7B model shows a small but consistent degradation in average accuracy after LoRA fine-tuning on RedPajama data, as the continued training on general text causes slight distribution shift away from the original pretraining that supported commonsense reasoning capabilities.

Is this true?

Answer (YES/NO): NO